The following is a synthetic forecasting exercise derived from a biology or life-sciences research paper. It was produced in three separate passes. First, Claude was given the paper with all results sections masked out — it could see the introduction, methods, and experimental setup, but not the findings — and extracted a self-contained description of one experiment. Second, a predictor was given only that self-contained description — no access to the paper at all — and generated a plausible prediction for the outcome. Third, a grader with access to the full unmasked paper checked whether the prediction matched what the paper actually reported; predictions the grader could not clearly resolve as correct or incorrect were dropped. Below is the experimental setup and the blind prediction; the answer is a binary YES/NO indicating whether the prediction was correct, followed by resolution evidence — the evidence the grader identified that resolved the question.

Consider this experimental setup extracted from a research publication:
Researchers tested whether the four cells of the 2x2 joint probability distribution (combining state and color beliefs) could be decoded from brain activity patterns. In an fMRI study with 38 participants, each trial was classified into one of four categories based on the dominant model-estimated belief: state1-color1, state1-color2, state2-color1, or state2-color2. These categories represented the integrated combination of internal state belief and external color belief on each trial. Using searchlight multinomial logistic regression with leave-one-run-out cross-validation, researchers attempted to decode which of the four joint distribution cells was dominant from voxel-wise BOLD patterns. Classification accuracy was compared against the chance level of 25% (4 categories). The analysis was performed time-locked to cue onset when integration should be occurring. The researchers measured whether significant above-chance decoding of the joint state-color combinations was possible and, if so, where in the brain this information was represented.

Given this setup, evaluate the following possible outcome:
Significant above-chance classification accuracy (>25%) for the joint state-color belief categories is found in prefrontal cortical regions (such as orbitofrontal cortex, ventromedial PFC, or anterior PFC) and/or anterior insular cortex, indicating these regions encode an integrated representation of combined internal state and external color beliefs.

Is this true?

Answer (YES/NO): NO